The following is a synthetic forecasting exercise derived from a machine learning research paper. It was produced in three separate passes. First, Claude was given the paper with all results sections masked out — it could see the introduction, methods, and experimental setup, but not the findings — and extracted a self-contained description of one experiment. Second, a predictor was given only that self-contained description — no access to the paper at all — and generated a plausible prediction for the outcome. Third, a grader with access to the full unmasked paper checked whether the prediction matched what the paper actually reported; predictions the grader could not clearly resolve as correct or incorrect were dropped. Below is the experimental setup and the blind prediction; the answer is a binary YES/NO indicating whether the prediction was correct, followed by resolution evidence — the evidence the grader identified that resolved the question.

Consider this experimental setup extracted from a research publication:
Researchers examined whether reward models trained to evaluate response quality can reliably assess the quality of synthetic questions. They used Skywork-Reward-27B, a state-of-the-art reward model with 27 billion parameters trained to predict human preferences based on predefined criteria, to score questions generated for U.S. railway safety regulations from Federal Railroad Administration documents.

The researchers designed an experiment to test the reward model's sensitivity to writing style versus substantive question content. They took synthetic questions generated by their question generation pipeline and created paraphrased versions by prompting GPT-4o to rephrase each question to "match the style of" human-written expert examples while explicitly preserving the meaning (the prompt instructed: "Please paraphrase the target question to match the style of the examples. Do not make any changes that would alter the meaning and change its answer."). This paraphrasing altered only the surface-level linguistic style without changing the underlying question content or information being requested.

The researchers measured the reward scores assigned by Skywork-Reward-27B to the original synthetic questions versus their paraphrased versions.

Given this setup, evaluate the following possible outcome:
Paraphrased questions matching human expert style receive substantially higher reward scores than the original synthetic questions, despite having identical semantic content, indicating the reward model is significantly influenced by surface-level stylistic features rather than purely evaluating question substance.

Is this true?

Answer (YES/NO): YES